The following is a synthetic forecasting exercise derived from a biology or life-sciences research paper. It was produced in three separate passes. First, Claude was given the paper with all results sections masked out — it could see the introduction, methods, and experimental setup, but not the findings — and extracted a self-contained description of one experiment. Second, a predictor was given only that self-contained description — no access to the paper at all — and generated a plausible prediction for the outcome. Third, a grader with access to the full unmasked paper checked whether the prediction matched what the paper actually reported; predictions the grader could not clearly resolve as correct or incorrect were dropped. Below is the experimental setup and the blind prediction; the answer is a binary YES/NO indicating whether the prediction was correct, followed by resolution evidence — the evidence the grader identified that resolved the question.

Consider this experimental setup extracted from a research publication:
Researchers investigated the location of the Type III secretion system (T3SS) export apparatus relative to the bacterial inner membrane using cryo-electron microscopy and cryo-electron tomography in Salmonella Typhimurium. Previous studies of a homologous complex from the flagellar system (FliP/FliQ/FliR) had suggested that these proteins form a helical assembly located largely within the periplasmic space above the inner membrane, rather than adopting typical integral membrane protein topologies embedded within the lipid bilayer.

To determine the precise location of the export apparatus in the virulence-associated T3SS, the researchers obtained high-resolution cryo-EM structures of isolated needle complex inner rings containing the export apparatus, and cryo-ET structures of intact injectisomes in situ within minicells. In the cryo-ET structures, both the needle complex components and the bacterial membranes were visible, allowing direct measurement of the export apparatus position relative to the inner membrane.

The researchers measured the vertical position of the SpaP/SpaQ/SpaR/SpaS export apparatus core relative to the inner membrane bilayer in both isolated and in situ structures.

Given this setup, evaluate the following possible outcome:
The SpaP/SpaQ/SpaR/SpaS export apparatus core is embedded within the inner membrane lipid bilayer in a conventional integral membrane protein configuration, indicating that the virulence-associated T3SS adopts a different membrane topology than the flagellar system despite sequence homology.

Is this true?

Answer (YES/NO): NO